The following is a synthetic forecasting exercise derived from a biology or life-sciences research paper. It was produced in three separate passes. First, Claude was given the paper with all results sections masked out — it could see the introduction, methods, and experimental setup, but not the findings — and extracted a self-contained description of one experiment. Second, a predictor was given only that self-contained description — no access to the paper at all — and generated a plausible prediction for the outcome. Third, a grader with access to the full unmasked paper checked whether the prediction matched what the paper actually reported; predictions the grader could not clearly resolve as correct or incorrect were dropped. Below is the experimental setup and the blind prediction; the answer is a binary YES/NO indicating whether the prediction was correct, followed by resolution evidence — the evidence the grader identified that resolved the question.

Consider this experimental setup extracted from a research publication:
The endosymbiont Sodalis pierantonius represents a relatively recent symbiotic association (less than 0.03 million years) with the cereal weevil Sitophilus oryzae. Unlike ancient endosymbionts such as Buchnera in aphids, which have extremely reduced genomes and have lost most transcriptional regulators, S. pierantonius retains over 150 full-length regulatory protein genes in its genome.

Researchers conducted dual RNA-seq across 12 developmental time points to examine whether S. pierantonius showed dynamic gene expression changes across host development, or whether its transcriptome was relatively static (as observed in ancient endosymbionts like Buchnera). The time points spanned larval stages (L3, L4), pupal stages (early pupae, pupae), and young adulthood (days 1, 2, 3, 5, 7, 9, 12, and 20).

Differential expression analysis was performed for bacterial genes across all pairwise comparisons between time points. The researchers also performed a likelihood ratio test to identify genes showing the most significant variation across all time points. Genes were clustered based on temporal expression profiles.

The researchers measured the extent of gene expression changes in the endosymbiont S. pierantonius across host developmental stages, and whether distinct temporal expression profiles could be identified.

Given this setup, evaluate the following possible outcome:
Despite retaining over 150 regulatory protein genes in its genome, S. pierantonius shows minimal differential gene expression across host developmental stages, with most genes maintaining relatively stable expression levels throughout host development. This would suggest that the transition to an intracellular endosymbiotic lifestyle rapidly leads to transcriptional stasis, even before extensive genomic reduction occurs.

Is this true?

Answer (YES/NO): NO